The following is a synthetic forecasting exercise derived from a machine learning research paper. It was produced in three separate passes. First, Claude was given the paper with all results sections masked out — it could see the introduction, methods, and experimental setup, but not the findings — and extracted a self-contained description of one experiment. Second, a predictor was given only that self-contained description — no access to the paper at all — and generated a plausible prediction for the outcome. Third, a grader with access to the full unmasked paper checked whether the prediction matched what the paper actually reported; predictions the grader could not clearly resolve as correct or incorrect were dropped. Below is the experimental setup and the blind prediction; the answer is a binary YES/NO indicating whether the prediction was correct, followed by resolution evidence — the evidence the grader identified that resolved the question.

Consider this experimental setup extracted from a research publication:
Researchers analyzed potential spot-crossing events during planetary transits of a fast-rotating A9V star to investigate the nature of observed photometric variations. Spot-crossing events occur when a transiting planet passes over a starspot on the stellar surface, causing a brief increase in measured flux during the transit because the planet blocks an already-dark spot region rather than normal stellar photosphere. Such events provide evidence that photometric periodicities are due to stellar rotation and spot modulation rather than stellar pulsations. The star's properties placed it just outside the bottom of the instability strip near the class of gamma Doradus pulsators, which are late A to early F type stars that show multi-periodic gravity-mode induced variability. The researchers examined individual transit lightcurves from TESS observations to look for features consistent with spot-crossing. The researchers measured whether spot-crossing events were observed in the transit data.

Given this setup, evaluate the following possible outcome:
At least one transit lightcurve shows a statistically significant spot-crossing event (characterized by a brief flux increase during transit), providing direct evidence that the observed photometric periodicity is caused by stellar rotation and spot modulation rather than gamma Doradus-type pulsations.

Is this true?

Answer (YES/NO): YES